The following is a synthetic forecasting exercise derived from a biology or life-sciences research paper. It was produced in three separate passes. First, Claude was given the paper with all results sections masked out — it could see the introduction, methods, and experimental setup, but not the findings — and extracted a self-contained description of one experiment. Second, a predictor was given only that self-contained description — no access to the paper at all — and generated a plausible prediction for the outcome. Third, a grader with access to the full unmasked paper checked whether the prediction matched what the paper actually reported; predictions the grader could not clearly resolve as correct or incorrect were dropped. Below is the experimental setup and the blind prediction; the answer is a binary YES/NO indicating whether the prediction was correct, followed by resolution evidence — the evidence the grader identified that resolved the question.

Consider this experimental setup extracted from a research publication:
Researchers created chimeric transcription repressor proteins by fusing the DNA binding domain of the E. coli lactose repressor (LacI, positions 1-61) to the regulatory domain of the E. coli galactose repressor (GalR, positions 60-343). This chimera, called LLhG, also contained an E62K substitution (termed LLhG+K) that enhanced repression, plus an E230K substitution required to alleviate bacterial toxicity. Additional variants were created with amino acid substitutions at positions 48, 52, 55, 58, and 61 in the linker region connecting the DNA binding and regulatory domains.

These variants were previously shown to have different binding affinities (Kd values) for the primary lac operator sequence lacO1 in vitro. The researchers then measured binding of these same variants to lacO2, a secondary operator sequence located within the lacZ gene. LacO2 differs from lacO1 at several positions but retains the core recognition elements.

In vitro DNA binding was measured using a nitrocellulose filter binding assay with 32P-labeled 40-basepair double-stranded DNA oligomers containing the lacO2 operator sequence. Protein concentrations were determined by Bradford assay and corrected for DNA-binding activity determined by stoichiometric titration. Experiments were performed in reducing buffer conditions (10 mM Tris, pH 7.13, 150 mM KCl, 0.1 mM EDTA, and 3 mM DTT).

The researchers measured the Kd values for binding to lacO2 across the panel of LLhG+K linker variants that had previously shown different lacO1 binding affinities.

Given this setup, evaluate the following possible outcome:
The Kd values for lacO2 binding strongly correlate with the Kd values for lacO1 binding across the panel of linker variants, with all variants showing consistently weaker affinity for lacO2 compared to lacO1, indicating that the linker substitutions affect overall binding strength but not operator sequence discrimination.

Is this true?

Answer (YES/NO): NO